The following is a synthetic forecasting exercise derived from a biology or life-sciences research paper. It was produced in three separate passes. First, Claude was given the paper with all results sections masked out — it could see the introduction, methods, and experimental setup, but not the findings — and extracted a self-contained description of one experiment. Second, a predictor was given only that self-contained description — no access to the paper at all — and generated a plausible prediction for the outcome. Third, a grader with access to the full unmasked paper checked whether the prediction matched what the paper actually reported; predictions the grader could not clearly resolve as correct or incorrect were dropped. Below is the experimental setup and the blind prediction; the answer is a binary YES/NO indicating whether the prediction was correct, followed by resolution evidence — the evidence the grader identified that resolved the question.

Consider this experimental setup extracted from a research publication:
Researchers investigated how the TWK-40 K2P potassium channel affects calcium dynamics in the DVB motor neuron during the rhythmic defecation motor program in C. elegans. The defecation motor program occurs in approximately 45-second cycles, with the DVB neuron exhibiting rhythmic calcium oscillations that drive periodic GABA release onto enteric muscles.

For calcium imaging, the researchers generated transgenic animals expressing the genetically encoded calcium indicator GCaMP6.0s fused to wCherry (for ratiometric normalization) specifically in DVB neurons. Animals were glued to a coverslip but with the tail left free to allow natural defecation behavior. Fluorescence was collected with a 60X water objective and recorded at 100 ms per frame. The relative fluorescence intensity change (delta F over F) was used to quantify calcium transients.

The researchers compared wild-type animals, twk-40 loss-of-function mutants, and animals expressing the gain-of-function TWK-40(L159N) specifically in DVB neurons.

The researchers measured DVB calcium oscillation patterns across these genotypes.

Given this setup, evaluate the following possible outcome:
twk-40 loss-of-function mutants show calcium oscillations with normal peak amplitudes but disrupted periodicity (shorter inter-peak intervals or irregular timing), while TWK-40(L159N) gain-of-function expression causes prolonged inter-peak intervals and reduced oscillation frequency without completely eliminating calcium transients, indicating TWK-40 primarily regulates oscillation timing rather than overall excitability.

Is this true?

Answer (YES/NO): NO